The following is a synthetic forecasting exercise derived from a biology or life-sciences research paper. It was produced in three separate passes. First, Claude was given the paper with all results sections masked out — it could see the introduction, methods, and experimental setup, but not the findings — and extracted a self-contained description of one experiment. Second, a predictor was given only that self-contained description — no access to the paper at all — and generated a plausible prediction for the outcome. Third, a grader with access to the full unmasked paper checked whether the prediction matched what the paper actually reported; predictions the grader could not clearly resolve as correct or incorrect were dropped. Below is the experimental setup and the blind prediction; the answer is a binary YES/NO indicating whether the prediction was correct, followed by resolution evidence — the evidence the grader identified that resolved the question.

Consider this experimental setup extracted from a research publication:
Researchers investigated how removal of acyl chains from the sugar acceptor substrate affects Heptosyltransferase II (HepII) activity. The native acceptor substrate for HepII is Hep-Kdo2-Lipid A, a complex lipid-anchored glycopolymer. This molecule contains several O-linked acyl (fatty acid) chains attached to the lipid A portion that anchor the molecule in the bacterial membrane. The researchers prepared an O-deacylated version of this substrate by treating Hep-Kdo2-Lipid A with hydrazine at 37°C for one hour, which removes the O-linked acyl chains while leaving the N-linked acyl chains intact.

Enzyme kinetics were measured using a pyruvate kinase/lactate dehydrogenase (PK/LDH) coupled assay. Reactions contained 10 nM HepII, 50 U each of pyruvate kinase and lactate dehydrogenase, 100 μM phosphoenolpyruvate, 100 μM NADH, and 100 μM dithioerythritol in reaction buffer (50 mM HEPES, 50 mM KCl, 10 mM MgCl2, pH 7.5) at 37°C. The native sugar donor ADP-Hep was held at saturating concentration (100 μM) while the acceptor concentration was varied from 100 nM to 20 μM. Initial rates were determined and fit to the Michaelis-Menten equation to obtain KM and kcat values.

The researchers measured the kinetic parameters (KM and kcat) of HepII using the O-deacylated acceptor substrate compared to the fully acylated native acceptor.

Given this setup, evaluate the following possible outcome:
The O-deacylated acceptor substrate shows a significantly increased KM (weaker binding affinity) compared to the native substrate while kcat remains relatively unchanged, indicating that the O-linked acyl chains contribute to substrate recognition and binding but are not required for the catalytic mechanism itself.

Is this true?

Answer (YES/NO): NO